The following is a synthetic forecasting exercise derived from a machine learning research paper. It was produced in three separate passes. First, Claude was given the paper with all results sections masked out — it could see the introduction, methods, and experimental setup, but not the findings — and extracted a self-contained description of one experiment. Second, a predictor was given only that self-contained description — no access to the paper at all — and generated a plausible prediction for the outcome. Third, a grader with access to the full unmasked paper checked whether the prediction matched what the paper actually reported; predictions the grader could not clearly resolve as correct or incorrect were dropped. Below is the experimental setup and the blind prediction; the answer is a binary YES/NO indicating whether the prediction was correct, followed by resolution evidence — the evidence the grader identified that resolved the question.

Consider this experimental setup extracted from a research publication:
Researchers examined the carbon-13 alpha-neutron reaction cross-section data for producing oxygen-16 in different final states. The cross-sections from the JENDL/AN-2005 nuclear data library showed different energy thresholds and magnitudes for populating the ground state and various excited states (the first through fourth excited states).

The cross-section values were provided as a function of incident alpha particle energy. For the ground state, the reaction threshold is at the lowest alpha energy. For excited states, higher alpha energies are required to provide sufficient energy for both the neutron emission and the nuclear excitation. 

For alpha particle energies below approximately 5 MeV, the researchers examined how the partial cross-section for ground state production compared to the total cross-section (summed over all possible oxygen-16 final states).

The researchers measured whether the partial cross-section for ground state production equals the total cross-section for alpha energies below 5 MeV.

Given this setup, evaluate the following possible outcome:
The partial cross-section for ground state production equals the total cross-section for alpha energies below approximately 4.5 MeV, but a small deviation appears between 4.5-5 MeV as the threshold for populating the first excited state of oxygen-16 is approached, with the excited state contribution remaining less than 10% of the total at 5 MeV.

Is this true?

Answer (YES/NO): NO